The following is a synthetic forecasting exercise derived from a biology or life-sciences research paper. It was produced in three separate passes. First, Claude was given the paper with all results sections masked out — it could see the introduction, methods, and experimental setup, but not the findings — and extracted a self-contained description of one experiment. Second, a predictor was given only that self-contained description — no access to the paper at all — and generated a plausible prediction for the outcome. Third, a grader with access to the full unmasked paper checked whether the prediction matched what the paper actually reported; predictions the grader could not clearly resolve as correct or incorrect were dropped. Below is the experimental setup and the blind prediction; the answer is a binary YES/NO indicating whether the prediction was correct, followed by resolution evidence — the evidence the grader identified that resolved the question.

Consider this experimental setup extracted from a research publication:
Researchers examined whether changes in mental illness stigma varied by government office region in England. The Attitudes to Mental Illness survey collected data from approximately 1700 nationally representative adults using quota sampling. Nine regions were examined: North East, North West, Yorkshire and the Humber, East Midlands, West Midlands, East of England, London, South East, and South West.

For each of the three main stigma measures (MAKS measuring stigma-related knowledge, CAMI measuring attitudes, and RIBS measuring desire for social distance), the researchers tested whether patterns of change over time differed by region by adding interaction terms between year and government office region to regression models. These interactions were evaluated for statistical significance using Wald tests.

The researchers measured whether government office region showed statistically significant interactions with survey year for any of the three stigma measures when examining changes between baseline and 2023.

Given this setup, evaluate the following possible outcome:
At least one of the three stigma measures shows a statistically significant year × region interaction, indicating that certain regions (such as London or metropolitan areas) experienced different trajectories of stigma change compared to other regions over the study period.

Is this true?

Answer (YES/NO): YES